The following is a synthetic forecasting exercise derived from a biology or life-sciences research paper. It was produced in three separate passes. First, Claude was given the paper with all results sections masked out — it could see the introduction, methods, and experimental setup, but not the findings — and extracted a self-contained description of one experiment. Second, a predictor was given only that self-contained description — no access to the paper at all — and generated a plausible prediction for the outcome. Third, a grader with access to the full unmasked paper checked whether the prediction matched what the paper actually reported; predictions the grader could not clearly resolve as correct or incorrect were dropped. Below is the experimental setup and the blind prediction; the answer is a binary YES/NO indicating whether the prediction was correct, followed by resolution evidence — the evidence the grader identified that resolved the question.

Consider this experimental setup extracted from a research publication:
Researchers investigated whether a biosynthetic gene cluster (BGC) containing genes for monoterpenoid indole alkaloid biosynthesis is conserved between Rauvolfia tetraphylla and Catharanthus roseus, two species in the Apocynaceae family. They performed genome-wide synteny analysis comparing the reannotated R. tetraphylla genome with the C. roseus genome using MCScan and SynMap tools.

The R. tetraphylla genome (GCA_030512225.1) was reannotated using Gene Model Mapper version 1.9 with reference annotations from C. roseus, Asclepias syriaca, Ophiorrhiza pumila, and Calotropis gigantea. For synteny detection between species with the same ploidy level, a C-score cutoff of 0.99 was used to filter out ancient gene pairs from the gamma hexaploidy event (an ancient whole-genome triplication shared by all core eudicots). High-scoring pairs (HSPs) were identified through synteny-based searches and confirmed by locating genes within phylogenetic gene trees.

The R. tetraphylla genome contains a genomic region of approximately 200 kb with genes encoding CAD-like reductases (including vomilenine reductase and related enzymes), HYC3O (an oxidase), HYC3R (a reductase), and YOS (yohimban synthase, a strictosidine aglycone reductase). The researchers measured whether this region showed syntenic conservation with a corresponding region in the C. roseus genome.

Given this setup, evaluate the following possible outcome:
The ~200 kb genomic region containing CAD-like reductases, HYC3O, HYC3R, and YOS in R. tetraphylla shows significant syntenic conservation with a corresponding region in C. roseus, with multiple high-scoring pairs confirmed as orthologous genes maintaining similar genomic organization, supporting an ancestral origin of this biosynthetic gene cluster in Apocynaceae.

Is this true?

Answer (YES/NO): YES